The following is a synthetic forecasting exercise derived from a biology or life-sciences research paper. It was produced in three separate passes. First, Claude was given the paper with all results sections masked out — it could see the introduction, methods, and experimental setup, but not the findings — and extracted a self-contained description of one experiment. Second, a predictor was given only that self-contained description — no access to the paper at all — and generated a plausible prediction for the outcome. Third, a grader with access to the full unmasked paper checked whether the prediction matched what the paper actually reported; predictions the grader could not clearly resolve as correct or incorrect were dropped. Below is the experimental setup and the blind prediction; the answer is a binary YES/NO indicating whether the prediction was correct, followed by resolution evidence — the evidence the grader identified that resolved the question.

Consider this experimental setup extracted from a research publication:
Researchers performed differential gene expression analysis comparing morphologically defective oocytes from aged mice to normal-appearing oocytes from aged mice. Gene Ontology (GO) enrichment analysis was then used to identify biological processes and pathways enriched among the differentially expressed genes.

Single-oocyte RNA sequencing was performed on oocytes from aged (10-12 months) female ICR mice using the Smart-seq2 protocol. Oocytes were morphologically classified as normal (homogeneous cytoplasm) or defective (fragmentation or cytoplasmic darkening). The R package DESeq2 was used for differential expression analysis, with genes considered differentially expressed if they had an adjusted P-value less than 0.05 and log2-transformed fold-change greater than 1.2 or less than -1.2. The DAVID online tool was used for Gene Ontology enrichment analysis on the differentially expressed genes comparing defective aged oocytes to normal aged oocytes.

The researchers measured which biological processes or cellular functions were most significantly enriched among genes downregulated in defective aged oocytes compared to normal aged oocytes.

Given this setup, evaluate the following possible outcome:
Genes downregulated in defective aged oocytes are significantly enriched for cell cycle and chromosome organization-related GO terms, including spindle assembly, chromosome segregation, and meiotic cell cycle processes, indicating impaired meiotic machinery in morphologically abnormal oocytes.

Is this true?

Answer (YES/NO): NO